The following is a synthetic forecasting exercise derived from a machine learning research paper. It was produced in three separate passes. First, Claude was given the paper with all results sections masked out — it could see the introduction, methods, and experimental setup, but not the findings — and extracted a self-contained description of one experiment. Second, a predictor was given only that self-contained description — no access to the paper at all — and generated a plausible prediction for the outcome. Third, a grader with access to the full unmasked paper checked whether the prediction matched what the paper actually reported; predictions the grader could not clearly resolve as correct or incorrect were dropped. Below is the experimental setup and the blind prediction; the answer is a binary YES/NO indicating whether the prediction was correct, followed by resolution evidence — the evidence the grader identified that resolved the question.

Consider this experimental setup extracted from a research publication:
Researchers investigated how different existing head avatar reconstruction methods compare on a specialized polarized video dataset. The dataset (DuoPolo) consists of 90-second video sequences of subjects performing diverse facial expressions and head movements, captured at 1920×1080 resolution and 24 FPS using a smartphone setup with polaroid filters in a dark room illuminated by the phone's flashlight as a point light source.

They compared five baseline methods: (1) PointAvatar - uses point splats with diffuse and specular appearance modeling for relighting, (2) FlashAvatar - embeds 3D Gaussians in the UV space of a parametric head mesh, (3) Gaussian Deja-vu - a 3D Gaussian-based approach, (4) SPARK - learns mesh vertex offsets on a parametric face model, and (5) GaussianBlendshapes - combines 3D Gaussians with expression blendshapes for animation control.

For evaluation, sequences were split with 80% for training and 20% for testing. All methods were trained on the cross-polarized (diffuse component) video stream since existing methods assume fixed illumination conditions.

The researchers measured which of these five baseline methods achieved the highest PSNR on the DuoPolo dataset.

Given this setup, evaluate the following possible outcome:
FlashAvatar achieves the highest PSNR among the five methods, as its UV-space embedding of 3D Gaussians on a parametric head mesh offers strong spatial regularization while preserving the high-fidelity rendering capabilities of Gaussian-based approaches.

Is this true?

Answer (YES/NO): NO